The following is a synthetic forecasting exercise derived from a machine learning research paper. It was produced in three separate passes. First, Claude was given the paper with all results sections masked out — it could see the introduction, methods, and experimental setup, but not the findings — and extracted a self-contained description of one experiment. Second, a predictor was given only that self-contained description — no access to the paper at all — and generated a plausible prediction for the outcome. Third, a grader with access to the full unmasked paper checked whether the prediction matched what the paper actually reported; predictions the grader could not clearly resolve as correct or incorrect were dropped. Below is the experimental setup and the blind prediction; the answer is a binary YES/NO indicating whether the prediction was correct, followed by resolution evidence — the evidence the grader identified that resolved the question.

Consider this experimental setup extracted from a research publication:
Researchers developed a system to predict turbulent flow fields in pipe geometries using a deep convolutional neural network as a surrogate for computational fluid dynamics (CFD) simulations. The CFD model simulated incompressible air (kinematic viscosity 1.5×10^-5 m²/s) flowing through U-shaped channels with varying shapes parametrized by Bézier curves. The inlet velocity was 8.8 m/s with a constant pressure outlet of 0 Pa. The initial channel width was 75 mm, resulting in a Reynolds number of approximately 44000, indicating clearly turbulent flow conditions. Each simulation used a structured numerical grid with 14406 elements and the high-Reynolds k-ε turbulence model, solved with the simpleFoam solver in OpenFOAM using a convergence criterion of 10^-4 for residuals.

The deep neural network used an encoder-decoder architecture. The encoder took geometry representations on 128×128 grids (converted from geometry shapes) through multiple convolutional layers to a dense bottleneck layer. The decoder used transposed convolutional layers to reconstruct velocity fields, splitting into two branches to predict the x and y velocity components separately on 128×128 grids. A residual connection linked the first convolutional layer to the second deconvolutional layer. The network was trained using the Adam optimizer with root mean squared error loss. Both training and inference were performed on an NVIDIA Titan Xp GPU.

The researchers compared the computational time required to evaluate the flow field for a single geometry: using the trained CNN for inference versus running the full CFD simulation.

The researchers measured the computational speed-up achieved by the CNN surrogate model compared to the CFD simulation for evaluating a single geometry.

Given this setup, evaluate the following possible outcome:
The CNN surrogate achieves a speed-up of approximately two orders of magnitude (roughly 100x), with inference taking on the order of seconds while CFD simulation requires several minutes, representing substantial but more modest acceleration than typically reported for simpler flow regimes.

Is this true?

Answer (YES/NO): NO